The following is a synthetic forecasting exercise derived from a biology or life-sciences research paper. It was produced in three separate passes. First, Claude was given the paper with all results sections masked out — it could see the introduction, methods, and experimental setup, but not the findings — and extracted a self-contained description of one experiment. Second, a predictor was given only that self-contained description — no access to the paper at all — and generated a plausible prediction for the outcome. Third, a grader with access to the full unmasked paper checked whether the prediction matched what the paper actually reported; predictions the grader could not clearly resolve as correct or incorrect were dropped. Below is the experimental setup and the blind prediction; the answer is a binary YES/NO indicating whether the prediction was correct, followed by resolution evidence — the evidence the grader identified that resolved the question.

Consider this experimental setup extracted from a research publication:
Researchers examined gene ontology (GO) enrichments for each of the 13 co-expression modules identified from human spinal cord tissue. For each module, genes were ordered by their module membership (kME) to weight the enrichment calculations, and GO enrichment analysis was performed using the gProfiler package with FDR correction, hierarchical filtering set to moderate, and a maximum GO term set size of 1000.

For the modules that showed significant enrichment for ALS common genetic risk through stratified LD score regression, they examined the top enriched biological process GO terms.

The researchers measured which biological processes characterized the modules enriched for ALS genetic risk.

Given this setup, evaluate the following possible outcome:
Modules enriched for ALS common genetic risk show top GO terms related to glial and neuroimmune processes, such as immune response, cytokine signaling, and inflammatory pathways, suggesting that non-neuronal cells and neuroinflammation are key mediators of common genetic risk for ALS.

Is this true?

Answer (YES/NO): NO